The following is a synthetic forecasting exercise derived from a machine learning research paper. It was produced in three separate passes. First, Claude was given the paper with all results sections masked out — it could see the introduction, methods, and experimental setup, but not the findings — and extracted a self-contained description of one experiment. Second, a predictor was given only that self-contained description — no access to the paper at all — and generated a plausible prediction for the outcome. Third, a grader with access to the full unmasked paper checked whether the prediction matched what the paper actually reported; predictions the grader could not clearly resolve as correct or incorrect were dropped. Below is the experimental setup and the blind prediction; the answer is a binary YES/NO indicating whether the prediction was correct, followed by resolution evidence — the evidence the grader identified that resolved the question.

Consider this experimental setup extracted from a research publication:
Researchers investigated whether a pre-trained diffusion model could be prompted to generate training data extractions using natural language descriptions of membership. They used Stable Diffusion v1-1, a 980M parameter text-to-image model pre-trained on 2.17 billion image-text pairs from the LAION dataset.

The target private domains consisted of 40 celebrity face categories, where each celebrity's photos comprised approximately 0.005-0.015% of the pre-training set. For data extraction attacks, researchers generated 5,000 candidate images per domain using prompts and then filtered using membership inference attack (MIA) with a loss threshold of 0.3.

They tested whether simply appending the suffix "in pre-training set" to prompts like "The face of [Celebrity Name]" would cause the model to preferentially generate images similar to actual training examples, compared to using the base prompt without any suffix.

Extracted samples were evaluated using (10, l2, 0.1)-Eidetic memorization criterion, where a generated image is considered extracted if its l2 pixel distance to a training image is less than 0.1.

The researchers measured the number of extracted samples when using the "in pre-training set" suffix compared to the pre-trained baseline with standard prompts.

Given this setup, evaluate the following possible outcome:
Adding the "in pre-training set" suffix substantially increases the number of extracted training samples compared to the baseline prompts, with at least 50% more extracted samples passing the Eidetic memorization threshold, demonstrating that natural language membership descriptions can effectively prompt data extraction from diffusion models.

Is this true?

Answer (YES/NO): NO